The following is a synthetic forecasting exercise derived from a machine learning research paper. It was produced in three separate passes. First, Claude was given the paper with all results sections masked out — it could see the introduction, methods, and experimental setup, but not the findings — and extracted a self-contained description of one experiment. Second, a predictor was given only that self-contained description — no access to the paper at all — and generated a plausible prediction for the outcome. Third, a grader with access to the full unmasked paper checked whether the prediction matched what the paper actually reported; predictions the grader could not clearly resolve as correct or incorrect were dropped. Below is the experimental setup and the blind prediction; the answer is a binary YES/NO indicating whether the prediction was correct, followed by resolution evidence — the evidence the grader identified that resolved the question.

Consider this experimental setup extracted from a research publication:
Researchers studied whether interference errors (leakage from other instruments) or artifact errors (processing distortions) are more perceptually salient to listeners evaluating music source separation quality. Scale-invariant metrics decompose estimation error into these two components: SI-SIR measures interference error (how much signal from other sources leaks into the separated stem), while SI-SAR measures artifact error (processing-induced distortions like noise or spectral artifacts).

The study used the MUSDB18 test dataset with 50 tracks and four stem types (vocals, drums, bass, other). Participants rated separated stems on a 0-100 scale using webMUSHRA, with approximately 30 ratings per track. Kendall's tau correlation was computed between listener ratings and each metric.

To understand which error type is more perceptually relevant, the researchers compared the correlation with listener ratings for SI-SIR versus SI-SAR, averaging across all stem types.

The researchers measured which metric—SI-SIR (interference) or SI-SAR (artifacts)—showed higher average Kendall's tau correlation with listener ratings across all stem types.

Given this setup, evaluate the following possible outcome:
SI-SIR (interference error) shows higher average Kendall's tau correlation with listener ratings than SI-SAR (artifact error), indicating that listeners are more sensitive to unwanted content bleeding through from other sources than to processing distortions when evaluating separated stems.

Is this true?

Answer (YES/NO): NO